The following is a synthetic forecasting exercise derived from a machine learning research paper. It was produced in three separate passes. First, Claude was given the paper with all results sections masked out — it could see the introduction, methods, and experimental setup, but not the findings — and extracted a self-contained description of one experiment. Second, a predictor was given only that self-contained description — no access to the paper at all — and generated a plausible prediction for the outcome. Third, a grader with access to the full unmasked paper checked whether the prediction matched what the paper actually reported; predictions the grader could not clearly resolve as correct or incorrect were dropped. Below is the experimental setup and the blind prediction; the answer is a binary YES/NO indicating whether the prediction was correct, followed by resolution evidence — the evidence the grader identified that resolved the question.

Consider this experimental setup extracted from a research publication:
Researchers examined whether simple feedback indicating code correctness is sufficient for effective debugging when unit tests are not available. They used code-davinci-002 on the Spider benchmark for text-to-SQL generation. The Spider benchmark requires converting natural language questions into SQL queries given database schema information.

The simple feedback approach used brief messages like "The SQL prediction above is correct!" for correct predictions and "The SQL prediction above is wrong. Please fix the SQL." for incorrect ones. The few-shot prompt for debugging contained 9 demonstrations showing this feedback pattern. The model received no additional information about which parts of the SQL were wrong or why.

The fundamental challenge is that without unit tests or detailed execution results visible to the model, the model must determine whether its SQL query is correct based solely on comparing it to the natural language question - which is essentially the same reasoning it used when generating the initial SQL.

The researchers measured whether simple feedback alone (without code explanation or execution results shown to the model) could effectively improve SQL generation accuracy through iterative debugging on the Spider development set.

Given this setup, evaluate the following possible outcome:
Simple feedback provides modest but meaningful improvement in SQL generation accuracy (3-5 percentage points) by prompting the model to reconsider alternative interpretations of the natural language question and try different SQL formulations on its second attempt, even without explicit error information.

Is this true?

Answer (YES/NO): NO